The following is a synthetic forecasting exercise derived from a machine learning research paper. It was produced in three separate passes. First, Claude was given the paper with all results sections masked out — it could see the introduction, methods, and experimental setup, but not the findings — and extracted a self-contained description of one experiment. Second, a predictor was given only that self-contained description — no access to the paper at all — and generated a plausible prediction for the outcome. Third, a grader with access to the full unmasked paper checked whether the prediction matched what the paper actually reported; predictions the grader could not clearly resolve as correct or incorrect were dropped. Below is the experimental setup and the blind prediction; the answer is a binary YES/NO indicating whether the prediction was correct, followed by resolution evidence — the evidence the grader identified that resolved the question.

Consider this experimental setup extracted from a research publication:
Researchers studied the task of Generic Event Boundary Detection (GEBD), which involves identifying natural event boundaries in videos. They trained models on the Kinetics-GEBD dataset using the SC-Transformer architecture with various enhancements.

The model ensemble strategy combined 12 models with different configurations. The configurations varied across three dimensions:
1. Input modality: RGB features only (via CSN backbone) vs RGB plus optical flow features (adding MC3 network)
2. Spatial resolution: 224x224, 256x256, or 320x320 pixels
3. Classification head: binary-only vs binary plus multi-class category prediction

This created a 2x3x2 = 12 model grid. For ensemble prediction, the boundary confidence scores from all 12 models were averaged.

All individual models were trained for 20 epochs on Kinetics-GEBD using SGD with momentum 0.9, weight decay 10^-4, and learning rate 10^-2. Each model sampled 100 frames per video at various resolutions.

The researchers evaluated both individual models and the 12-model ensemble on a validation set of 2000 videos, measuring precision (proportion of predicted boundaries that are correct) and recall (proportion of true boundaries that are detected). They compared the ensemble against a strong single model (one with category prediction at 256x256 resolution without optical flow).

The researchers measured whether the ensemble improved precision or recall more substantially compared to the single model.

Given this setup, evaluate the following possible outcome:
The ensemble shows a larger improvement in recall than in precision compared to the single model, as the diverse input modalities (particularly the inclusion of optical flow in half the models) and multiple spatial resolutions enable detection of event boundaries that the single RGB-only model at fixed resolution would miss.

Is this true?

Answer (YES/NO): YES